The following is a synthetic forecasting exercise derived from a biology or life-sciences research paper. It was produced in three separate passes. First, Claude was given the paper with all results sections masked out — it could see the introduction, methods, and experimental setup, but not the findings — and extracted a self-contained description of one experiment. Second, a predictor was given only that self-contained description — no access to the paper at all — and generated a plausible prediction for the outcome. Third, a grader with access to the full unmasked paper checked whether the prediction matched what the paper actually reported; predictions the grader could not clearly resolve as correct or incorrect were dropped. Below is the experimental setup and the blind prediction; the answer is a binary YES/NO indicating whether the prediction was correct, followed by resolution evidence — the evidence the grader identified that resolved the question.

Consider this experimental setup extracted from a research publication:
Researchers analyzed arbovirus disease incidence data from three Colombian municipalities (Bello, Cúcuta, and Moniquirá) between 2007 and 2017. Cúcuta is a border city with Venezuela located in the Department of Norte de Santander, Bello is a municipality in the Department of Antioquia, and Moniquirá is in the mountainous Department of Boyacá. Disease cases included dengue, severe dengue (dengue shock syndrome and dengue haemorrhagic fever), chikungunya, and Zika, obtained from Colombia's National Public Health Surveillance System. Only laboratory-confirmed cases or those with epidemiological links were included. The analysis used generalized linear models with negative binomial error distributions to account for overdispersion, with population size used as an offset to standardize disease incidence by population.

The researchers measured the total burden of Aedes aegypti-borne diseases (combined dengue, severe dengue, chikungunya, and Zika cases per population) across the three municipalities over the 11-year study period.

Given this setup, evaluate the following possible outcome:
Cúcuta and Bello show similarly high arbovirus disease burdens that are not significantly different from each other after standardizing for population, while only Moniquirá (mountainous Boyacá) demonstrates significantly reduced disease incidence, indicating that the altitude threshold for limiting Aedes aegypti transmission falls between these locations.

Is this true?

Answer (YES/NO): NO